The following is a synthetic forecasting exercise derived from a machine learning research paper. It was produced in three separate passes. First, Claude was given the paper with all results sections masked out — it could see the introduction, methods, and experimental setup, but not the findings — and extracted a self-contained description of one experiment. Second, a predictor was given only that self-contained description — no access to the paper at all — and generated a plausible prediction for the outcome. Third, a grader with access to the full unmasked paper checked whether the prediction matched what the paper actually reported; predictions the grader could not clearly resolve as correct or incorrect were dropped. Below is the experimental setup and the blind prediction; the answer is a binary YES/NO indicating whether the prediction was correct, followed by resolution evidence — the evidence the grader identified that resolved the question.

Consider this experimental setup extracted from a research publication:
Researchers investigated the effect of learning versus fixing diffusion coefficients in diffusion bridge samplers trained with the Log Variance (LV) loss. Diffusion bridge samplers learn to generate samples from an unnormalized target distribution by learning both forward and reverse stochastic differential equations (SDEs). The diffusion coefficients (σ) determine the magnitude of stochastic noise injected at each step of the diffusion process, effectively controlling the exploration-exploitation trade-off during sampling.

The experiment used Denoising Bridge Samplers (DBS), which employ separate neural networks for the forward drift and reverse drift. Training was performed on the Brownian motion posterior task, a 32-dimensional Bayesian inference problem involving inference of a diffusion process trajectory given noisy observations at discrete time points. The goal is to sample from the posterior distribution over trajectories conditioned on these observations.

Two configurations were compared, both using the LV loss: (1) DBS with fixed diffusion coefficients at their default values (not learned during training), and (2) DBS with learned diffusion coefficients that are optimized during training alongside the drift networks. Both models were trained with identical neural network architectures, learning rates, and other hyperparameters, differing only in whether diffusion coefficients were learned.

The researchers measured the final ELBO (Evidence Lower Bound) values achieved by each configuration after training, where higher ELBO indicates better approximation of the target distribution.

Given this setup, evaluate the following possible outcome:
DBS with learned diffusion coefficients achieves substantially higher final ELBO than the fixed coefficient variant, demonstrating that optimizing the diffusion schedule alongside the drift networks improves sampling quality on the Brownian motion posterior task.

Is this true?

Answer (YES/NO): NO